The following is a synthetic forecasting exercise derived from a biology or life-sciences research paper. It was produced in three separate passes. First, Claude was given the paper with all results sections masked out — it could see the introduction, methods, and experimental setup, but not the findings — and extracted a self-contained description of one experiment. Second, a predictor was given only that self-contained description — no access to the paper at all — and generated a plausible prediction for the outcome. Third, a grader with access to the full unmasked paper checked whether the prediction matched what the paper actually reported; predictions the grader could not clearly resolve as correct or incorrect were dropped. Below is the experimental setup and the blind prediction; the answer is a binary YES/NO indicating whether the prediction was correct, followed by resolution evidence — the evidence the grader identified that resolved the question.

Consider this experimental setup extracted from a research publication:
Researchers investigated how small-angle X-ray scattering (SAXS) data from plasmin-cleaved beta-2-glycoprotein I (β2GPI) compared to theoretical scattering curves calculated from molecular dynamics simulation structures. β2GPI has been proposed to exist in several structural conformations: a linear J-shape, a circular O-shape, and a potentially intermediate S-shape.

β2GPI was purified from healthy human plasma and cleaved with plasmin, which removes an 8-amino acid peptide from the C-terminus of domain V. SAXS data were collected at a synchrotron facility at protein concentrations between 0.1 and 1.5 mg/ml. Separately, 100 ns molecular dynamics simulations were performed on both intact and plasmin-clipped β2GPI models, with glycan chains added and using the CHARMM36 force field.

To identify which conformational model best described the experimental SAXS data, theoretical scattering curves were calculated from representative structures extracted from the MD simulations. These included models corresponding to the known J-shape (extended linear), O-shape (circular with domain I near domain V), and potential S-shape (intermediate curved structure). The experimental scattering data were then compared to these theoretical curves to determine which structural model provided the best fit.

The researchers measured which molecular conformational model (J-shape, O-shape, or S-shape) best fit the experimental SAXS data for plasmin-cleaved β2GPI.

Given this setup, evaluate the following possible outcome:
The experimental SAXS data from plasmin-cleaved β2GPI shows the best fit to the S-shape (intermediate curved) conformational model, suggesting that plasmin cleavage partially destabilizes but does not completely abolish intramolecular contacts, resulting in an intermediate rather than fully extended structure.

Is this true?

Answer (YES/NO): YES